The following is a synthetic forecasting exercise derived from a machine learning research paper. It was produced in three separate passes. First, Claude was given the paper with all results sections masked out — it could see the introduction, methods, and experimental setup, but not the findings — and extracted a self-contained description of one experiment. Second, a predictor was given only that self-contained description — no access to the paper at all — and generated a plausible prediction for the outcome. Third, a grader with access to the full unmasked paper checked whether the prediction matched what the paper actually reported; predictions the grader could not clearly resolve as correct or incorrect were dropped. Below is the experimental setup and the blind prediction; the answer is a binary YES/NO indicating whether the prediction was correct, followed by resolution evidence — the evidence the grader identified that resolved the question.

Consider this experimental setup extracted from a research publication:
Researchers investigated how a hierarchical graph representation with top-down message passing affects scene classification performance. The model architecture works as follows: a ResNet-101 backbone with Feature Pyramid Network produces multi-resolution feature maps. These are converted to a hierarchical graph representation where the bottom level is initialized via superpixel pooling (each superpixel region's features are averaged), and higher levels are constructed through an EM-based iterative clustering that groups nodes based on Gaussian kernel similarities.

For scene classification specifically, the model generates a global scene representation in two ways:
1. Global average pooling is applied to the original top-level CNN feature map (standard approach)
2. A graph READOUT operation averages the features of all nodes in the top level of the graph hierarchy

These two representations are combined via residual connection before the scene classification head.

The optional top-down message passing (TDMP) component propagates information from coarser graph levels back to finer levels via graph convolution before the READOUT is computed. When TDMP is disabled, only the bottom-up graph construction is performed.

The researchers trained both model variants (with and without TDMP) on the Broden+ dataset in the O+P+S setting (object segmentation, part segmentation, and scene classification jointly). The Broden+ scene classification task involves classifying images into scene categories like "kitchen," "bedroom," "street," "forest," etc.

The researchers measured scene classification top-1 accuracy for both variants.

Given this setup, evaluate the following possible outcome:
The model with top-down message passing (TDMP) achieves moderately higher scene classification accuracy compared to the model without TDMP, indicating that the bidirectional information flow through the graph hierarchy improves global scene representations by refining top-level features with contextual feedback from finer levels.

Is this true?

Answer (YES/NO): NO